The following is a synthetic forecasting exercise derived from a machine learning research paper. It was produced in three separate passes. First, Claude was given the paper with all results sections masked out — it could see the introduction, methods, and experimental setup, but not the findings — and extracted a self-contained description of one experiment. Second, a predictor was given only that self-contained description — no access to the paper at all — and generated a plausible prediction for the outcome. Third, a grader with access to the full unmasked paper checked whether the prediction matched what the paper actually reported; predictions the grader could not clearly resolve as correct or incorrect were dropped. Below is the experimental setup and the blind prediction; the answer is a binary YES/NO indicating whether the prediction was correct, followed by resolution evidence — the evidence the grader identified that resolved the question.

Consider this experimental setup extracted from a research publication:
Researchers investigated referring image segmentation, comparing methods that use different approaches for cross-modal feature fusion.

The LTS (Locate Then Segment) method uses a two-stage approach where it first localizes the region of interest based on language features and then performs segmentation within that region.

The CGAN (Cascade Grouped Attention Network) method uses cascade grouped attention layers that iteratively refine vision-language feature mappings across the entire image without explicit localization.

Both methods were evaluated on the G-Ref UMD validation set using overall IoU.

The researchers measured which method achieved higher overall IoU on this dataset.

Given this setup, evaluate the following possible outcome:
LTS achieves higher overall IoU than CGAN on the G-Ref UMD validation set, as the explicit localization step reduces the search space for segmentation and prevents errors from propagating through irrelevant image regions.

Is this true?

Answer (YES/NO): YES